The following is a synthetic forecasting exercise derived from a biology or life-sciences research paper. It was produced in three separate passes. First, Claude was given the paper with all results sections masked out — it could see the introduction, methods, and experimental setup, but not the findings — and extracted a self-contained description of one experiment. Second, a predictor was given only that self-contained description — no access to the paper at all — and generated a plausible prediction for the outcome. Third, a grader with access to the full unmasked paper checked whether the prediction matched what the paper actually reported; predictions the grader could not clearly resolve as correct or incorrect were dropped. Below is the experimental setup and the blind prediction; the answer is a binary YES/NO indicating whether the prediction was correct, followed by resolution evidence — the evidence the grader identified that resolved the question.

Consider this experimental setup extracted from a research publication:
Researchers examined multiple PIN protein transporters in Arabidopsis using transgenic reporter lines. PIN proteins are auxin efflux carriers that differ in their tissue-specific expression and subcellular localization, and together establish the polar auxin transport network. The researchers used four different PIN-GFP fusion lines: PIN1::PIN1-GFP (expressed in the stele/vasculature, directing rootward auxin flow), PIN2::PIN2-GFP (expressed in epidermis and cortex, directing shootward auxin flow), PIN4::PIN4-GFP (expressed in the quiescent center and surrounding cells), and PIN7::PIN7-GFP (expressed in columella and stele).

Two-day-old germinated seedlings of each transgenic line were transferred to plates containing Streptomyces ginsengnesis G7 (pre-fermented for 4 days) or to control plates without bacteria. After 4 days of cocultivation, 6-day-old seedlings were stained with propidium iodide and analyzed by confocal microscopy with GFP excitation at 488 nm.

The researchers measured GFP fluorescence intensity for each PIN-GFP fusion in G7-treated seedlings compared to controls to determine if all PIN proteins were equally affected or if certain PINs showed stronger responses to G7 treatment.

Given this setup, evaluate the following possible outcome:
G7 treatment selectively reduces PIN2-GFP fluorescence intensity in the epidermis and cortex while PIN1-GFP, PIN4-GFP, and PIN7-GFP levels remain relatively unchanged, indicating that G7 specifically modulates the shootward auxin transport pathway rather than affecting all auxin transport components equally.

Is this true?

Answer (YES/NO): NO